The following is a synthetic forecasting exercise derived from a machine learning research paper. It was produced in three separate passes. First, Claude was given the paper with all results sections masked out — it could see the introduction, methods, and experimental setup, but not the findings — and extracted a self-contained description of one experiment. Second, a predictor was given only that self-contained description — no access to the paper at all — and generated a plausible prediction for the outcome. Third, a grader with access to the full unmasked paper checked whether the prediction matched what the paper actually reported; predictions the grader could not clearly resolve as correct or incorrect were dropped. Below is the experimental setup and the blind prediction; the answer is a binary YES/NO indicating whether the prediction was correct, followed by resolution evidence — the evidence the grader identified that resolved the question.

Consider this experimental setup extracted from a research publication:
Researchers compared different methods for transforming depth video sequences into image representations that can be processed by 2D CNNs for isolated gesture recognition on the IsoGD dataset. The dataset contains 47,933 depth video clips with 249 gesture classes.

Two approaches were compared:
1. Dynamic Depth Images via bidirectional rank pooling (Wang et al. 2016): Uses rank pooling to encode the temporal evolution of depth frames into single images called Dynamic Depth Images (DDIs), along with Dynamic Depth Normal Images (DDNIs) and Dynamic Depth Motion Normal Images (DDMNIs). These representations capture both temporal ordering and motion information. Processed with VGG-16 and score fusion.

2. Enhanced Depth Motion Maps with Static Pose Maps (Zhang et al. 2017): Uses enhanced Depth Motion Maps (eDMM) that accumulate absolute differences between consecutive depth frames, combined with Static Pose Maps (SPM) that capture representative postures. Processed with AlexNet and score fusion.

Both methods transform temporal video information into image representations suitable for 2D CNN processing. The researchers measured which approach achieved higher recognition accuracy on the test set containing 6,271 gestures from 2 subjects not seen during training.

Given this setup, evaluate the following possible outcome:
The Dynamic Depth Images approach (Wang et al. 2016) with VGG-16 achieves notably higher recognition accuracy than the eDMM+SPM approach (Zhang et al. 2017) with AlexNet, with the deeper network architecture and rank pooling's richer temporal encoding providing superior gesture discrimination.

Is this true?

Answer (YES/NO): YES